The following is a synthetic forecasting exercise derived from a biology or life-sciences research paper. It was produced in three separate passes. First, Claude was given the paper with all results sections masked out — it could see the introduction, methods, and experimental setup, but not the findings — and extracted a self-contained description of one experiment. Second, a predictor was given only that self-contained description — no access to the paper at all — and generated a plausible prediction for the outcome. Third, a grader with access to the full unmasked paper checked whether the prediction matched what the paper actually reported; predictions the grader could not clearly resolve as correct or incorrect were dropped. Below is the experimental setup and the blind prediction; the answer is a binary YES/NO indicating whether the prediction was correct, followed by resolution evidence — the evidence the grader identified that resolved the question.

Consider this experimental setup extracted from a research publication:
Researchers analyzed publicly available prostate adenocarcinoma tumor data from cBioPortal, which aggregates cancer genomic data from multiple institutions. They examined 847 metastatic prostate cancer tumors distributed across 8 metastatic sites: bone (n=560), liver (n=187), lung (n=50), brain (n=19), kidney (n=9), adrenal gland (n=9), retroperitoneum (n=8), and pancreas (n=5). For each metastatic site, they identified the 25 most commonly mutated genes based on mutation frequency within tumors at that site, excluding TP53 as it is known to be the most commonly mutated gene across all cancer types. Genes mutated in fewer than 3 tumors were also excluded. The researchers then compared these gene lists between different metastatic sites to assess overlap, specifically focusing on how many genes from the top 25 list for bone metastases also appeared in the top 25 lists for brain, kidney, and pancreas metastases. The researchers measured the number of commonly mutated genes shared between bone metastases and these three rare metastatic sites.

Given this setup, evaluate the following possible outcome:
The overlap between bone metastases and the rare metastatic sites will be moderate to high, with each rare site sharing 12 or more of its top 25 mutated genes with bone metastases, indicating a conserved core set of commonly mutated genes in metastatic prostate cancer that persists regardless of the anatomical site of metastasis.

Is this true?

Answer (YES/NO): NO